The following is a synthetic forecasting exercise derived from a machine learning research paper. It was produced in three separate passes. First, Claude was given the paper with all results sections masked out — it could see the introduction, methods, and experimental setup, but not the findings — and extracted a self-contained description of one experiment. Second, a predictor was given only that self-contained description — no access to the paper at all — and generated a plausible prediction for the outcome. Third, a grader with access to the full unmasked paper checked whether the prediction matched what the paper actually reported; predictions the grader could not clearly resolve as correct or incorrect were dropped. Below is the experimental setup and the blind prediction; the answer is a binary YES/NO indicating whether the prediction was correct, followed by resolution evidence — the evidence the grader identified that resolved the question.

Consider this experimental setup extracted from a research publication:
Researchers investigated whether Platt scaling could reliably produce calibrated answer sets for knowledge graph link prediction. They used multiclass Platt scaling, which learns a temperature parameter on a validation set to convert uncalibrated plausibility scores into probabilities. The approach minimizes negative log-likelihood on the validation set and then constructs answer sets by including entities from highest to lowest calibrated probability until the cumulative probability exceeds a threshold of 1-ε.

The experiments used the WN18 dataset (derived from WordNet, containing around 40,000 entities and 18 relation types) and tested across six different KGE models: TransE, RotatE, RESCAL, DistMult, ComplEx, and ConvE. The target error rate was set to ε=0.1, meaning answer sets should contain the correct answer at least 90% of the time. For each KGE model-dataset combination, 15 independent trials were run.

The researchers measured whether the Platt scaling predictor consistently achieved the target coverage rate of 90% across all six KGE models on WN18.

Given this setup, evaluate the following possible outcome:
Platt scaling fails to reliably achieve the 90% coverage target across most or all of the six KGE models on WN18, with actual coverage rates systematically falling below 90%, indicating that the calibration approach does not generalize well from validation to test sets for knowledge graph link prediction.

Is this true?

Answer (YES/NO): YES